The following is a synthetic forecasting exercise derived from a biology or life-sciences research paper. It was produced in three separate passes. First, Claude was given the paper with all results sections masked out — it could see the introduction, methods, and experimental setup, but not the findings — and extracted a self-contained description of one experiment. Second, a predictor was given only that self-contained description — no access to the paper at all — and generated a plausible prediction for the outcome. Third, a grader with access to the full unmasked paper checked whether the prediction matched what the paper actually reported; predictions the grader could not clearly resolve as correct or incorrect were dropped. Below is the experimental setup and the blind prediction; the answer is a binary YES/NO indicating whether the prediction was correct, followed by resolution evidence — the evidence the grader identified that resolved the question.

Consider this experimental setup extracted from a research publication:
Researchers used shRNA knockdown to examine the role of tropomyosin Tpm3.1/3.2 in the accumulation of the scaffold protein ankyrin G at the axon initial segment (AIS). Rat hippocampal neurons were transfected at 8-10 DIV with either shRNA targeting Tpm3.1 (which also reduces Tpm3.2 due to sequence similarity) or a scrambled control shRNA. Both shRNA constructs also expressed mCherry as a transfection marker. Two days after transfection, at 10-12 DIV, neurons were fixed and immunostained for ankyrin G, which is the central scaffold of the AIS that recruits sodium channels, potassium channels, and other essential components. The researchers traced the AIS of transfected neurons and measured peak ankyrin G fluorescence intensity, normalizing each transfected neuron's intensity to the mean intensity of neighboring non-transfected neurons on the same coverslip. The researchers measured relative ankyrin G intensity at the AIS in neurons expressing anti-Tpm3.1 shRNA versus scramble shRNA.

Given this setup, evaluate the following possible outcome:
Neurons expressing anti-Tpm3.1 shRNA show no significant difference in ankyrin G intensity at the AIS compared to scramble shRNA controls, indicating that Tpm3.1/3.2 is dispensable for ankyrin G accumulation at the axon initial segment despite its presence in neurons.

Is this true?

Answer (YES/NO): NO